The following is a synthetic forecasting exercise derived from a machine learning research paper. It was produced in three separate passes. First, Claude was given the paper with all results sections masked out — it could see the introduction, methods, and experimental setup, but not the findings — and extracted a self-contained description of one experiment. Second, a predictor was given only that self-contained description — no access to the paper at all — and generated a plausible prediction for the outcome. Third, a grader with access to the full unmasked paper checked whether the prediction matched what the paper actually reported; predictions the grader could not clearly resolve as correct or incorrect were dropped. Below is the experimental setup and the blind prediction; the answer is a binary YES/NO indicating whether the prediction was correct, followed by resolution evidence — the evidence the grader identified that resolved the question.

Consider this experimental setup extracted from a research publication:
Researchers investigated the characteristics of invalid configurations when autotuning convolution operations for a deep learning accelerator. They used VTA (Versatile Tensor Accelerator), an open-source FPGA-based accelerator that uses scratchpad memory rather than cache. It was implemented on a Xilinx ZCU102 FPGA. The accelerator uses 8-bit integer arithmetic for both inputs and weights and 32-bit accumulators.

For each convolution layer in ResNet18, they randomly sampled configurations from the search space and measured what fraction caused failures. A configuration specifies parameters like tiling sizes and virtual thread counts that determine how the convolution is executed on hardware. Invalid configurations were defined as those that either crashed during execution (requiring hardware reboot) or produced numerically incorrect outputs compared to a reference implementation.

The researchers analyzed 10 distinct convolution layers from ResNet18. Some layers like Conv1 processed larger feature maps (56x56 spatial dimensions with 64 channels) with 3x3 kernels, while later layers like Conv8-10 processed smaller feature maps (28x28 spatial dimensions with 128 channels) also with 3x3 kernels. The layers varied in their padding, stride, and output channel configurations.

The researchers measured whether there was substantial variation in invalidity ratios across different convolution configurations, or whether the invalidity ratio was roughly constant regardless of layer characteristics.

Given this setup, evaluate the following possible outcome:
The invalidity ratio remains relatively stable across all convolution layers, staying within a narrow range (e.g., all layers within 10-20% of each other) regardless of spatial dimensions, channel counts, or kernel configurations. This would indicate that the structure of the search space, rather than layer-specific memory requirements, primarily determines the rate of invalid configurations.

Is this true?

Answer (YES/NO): NO